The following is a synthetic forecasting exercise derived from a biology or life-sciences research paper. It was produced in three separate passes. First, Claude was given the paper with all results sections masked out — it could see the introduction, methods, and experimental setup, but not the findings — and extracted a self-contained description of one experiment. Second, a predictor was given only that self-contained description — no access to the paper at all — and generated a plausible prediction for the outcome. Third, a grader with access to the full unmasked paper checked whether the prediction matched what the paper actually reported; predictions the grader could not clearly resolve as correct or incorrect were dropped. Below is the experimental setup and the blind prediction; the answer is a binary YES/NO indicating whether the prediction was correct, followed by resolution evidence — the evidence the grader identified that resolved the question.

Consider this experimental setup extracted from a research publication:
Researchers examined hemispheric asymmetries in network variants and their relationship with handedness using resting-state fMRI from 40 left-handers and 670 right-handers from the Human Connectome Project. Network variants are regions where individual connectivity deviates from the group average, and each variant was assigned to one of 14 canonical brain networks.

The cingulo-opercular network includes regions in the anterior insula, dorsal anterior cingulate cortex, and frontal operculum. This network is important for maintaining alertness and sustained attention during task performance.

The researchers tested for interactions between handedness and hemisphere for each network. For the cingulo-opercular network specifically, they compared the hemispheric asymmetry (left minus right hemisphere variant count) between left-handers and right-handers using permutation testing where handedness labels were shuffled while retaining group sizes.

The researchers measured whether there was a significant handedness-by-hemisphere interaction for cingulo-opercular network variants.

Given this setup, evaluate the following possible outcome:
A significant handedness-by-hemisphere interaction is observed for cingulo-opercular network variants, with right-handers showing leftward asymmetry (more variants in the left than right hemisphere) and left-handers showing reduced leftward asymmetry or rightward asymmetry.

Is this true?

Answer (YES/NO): NO